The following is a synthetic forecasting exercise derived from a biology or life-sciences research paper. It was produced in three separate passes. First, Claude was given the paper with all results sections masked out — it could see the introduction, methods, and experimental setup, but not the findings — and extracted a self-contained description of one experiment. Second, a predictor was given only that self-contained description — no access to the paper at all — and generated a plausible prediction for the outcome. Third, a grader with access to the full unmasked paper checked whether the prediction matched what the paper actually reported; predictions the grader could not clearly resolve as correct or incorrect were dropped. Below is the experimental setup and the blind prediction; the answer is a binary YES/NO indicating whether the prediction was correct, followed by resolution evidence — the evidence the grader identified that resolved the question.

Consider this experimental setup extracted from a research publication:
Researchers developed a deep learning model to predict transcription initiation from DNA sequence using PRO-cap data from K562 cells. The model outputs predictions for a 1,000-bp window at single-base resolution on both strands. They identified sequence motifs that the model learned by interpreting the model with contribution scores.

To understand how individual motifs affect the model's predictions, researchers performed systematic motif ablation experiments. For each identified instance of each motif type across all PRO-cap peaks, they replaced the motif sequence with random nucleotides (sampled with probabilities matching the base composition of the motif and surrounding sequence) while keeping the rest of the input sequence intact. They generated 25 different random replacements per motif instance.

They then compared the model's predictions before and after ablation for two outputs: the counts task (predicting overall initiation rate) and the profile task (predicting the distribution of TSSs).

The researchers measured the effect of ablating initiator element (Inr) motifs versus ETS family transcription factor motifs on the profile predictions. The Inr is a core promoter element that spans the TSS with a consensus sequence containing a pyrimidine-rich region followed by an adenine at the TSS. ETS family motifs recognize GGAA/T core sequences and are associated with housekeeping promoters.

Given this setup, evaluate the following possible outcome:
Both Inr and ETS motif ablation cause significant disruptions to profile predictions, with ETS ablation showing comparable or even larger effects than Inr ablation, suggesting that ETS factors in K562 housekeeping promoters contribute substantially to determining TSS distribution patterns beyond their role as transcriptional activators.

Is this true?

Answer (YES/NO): NO